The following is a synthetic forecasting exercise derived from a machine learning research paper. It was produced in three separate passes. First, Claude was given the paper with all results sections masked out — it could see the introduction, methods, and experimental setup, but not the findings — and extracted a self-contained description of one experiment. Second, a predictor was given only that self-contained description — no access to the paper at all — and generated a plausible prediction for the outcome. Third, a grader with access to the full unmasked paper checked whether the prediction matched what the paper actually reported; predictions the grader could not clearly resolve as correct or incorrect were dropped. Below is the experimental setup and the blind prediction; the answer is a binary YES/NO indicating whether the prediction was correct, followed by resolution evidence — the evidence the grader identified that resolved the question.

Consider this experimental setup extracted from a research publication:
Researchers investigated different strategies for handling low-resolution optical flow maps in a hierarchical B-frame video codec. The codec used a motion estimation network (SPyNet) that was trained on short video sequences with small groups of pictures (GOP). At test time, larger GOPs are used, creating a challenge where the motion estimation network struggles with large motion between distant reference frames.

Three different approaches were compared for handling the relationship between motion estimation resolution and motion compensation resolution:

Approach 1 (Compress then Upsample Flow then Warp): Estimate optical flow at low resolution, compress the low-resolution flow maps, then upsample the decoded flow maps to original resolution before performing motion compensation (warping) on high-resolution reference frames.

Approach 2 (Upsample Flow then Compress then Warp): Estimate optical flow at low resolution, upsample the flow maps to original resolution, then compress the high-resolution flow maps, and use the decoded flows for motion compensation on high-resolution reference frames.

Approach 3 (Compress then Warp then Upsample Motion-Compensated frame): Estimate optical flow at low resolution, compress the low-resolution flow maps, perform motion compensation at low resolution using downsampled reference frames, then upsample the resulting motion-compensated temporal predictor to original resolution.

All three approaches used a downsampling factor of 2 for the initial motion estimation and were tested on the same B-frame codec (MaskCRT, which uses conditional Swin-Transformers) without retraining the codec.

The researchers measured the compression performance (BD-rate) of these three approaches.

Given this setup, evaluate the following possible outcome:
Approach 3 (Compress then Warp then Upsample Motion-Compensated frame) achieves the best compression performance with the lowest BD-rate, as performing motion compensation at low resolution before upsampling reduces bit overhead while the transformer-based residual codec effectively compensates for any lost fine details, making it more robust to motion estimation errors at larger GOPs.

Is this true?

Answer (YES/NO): NO